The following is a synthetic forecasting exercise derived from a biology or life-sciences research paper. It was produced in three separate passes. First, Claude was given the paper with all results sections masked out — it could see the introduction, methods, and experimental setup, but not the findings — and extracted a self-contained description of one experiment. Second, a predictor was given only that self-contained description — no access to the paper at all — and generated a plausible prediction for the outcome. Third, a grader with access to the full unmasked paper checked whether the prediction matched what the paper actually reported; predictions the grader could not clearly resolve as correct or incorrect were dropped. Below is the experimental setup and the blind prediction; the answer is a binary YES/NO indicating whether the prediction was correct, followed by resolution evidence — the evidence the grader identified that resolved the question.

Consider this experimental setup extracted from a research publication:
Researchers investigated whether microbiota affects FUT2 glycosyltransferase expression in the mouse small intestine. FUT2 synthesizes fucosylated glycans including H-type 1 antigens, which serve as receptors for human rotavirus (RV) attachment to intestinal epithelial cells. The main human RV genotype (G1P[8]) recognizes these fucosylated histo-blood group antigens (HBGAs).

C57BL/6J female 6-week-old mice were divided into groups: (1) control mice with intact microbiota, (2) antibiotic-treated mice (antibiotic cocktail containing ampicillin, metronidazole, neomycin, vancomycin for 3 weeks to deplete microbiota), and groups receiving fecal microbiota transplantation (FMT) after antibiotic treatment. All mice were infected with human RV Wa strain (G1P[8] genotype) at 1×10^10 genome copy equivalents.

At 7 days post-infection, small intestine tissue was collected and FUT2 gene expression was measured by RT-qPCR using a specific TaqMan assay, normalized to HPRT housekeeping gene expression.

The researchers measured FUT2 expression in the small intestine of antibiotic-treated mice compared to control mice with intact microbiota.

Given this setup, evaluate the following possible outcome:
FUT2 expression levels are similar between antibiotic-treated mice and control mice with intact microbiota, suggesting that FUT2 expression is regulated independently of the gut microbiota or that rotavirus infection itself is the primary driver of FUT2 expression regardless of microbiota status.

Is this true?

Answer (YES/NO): YES